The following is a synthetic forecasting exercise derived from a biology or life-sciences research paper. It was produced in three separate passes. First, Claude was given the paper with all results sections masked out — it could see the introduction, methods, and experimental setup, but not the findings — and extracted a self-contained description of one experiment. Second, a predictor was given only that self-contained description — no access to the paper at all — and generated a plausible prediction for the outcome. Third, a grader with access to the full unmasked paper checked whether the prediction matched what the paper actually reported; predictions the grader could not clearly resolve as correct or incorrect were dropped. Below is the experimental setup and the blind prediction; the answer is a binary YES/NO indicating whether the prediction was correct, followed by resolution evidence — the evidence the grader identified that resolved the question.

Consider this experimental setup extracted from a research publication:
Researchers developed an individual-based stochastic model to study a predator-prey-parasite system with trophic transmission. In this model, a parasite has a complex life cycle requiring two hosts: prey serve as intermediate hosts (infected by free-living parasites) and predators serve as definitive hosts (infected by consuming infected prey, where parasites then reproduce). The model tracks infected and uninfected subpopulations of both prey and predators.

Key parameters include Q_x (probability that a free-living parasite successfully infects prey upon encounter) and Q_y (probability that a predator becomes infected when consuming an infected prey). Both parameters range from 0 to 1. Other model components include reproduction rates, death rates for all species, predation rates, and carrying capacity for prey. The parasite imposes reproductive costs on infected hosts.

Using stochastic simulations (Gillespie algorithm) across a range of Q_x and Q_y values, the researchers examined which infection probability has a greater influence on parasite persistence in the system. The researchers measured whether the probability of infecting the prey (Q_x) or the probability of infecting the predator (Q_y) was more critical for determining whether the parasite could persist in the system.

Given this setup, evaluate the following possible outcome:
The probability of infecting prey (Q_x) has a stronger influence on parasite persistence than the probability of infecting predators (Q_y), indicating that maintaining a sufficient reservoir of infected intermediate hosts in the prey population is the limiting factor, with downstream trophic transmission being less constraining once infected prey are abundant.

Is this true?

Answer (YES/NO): NO